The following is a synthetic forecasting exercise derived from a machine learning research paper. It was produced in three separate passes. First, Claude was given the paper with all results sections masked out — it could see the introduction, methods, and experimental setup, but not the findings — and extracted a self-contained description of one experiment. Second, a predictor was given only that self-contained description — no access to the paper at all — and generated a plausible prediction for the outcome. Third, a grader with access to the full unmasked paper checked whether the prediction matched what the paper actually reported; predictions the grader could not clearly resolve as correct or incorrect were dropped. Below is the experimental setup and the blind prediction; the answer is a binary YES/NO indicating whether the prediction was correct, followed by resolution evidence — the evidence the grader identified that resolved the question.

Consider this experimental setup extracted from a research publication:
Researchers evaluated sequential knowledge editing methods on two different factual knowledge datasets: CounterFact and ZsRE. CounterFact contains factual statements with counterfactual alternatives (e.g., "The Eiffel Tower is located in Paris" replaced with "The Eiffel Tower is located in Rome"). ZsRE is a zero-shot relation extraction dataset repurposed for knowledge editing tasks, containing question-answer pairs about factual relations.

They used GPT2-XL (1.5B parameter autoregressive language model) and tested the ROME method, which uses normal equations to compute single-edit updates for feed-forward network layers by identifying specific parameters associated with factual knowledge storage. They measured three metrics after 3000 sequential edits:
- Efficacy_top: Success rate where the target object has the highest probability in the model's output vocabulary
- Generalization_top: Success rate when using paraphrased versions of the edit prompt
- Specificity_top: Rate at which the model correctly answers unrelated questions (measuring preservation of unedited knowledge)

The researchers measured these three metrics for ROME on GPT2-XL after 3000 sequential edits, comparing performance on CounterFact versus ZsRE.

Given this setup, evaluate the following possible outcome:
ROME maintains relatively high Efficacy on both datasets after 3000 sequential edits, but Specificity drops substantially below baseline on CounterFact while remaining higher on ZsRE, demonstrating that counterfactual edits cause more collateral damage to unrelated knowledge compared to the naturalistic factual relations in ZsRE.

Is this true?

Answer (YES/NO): NO